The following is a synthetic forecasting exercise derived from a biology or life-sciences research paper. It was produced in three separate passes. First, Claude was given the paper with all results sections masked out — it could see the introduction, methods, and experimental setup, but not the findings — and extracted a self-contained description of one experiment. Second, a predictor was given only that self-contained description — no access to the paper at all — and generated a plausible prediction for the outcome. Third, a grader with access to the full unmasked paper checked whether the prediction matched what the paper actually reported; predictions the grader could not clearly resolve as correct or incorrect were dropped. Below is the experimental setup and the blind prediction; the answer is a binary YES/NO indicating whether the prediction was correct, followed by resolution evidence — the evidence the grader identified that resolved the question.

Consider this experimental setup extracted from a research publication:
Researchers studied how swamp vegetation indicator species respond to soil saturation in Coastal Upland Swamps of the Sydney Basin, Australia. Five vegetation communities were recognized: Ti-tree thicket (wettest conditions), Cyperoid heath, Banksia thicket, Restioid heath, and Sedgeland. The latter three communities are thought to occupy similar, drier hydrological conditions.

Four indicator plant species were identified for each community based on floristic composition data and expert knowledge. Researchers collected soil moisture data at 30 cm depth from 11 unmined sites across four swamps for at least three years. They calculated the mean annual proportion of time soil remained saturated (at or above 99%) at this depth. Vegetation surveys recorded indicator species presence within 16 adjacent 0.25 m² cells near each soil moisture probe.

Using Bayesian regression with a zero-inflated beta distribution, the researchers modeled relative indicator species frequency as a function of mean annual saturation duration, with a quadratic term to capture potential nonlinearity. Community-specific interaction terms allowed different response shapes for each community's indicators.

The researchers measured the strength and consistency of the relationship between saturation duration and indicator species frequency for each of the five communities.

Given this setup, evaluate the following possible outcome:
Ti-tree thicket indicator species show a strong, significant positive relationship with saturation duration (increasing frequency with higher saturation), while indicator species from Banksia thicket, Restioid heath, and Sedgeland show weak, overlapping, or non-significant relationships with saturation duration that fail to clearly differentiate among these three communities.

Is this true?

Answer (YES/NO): NO